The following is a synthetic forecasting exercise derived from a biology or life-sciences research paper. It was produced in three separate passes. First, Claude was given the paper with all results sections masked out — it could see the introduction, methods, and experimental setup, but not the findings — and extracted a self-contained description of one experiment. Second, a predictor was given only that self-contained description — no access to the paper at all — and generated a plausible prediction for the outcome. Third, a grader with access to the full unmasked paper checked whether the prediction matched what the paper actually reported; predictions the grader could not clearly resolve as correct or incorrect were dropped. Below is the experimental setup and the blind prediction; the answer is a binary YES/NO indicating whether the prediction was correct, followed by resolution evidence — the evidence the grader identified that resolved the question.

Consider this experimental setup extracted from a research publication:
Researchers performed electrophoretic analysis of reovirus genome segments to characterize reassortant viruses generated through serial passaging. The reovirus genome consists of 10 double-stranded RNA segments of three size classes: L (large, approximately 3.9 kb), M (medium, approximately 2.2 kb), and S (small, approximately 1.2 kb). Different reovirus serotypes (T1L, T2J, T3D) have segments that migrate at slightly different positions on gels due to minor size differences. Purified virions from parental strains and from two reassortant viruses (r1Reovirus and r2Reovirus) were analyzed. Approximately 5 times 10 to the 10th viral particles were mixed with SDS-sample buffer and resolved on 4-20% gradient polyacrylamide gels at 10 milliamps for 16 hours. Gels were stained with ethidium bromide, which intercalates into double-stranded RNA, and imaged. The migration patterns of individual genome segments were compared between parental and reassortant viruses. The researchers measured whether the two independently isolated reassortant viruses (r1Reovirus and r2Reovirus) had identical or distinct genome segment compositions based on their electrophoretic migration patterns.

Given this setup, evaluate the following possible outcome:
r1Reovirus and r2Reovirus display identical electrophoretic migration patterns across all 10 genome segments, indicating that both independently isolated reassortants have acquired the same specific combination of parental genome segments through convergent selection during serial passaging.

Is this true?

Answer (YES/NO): NO